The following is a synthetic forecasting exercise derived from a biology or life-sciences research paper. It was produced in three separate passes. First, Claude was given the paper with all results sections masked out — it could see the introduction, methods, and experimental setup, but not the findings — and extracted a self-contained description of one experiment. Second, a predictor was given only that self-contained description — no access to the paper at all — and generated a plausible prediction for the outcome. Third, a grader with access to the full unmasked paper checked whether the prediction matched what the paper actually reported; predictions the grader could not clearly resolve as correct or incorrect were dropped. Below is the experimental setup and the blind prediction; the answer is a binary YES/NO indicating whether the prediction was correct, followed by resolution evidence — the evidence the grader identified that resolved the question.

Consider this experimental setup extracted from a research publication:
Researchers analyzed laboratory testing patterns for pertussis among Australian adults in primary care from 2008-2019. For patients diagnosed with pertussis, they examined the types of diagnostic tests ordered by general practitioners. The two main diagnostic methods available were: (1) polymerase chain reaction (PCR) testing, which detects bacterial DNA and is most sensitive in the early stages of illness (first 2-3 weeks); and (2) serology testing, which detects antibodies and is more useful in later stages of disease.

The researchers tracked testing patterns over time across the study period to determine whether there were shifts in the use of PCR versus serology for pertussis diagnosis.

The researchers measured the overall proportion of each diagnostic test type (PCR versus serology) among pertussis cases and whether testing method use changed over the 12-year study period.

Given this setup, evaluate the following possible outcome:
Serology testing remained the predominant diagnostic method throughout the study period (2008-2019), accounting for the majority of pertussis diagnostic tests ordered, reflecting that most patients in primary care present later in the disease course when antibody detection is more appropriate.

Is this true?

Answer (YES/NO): NO